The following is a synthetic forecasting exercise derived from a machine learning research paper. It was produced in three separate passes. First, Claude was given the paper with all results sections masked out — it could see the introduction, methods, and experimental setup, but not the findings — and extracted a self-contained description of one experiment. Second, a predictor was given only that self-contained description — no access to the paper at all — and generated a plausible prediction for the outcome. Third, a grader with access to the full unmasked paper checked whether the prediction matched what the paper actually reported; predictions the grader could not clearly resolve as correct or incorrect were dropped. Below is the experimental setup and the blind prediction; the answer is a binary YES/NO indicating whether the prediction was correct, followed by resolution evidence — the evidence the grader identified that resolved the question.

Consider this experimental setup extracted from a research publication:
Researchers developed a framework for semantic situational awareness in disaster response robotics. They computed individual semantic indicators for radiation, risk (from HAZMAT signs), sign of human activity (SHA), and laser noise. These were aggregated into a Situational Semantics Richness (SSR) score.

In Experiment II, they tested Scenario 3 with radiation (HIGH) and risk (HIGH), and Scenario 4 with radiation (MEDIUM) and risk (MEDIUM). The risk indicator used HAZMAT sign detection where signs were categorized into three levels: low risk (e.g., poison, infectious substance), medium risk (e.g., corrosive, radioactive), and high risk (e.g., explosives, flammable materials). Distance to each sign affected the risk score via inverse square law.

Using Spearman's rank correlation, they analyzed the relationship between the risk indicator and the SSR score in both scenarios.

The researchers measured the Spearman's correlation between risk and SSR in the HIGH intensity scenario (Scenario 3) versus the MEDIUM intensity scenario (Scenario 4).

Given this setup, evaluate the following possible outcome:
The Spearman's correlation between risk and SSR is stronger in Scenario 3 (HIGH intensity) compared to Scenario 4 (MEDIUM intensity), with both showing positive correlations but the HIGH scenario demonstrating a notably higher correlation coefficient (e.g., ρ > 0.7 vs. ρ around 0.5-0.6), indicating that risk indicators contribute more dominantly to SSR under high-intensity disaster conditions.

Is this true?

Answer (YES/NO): NO